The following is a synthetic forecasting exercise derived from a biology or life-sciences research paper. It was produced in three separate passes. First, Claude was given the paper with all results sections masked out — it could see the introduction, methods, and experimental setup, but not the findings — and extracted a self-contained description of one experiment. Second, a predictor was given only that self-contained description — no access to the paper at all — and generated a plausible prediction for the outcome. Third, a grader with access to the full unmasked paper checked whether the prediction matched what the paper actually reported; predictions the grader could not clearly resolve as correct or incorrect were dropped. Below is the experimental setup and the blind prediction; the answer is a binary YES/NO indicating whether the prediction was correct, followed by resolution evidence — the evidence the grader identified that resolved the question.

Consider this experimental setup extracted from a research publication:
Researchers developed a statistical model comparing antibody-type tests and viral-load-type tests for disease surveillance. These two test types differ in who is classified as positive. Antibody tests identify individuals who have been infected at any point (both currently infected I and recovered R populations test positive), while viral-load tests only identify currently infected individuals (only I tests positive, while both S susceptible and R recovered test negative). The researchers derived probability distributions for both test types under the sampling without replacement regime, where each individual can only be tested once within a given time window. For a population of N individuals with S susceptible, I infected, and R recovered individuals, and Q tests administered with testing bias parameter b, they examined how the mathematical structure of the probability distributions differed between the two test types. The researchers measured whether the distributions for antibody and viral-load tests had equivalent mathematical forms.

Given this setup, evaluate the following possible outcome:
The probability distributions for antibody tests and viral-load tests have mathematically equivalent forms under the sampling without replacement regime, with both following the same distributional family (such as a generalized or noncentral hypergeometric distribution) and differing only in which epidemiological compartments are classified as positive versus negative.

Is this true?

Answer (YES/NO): YES